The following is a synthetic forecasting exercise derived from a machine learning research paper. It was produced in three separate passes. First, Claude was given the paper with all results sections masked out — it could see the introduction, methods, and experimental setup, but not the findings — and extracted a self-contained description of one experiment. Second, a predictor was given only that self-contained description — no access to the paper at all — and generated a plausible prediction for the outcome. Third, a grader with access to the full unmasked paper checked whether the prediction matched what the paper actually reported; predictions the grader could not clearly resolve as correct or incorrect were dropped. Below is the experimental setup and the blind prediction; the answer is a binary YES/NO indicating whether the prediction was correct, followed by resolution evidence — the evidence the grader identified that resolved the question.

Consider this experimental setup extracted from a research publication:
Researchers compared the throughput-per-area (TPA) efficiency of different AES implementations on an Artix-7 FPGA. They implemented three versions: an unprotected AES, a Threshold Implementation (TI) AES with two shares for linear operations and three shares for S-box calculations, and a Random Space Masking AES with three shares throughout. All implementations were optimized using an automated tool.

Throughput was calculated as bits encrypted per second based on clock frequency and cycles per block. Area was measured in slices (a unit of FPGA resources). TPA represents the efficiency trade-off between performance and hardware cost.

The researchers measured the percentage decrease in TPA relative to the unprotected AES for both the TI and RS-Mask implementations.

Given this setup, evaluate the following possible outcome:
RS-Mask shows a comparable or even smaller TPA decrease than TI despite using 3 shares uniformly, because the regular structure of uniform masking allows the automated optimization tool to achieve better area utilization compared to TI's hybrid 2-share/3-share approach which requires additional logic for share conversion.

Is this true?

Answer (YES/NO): NO